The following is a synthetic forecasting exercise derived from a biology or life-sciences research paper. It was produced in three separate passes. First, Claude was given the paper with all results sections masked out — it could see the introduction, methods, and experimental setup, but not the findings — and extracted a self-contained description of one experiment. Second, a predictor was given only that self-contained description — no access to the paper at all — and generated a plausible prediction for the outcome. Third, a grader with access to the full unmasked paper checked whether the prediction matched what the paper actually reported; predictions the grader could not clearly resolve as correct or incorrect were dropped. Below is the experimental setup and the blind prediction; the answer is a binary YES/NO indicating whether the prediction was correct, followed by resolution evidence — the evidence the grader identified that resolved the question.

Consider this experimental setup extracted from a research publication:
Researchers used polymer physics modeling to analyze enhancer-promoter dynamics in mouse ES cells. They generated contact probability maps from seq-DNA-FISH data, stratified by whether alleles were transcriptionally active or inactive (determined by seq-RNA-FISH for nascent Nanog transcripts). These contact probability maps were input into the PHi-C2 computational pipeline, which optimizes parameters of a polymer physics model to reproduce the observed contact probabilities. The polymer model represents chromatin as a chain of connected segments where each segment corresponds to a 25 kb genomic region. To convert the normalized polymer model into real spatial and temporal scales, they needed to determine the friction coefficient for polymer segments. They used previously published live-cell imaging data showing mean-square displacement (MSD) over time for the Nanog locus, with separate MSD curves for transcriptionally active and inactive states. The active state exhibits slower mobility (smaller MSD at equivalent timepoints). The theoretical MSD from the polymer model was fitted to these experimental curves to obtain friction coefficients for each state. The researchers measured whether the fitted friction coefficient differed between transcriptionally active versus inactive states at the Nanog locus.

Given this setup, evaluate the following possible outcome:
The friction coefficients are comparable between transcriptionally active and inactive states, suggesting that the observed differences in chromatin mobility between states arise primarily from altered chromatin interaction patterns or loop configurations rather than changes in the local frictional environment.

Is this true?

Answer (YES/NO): NO